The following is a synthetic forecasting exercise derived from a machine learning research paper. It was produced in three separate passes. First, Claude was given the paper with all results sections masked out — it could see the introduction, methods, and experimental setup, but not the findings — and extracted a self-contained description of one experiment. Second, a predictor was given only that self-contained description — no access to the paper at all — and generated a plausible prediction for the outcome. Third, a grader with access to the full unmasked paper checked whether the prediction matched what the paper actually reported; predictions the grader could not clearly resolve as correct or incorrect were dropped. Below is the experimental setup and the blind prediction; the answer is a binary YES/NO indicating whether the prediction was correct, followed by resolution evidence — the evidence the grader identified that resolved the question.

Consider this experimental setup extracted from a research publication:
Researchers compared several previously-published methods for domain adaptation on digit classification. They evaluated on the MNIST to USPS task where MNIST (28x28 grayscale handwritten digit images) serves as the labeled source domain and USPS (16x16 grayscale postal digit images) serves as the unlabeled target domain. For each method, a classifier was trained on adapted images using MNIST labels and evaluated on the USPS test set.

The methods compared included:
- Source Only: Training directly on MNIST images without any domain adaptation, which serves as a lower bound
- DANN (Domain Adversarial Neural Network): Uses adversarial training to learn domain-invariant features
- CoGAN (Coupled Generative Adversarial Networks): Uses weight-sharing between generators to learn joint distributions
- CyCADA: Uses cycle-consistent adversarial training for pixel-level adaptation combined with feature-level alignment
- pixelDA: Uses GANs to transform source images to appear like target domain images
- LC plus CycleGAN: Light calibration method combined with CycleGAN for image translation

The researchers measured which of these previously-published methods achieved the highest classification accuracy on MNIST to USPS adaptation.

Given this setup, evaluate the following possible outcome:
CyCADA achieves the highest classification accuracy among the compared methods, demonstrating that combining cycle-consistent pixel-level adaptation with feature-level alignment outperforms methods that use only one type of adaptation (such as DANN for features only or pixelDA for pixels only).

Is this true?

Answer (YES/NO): NO